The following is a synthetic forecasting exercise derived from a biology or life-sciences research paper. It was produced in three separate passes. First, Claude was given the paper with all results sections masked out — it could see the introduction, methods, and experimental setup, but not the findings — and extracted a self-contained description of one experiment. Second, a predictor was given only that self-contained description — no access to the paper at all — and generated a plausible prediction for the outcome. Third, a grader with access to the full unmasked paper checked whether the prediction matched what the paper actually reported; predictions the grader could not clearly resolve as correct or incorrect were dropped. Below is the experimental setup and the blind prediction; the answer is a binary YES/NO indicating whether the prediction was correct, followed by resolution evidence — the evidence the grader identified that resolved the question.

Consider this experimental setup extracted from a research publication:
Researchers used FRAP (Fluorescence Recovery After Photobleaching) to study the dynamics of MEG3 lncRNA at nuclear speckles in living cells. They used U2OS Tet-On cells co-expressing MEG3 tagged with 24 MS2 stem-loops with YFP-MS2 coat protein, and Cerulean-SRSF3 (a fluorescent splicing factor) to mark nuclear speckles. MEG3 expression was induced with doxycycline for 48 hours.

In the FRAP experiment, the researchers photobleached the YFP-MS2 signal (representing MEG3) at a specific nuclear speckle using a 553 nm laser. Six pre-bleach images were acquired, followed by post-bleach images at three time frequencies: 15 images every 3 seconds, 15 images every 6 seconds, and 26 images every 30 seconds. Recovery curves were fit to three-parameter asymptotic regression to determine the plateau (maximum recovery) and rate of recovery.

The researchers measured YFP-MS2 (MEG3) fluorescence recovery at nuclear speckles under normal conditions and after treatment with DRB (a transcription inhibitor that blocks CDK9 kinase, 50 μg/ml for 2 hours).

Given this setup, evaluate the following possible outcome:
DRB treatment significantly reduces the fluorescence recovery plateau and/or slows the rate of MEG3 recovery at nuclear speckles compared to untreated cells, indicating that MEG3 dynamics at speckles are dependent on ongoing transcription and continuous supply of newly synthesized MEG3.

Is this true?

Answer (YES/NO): NO